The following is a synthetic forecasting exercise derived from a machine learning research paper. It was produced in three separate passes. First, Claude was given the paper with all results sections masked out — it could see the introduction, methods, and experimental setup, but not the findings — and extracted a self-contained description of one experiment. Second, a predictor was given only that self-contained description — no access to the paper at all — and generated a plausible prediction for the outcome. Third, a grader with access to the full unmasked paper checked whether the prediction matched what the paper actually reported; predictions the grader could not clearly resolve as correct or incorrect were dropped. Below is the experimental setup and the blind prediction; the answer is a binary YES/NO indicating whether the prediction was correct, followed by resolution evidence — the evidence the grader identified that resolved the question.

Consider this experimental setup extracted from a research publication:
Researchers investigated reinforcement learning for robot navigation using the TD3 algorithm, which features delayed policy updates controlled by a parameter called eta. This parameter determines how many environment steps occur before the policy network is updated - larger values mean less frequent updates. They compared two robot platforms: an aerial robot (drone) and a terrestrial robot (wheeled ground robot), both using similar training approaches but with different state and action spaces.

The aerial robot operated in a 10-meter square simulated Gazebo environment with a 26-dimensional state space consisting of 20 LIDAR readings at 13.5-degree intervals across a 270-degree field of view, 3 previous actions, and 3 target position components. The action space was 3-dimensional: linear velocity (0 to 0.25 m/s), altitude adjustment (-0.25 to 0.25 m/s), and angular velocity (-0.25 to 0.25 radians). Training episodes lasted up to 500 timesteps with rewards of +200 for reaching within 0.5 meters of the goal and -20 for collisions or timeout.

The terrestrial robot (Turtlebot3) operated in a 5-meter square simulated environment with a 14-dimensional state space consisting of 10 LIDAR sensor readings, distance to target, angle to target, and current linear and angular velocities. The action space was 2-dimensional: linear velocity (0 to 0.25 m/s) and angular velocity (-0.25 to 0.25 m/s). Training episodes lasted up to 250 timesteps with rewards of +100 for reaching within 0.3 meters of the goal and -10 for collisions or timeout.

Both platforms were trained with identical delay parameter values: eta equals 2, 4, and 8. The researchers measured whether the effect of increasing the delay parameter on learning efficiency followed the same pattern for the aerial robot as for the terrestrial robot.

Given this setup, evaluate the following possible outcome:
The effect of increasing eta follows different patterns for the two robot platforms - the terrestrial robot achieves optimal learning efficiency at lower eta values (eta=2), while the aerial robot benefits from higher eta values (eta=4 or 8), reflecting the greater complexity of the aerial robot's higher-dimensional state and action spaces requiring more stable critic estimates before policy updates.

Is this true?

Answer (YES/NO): NO